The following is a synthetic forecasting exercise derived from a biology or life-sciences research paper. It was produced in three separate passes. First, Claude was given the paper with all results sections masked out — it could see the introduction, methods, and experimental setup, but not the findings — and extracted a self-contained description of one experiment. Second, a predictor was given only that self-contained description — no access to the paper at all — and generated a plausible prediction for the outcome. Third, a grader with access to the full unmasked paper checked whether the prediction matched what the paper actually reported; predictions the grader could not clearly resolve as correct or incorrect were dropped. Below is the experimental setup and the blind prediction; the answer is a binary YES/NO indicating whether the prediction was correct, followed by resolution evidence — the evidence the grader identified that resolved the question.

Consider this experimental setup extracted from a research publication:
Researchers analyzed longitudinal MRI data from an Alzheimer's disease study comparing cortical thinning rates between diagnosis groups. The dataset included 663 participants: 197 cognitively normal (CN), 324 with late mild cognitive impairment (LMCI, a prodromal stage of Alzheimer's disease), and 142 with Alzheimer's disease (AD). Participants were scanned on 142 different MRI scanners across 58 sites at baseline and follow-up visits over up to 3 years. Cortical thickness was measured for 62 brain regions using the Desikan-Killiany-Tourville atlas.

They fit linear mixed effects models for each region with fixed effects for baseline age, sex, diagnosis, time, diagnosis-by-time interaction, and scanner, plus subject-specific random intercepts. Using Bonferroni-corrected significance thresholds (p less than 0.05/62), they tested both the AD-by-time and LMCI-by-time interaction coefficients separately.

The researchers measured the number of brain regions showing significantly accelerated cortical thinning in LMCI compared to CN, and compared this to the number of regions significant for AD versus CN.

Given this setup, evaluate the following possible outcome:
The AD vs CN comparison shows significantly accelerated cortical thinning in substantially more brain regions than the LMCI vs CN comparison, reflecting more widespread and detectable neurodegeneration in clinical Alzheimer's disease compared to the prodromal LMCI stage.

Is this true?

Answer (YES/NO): YES